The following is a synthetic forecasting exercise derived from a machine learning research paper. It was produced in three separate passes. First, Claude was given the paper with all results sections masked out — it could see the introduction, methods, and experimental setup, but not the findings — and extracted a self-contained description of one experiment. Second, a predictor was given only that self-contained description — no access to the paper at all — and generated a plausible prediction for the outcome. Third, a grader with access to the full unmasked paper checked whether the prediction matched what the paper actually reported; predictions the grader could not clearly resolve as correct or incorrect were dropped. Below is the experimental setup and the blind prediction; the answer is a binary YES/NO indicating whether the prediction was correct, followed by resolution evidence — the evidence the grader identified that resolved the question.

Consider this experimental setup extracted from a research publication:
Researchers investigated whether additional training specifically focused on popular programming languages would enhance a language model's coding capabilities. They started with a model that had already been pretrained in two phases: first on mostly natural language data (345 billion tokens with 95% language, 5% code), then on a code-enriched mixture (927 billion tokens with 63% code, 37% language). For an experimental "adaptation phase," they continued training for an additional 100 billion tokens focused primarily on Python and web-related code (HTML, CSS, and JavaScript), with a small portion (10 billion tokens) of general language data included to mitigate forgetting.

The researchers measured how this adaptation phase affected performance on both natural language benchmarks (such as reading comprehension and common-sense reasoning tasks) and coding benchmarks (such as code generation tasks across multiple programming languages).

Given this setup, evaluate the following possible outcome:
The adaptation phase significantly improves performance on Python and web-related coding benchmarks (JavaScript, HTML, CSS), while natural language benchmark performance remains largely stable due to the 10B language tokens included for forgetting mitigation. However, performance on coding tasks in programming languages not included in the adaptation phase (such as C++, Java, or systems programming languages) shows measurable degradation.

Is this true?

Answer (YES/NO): NO